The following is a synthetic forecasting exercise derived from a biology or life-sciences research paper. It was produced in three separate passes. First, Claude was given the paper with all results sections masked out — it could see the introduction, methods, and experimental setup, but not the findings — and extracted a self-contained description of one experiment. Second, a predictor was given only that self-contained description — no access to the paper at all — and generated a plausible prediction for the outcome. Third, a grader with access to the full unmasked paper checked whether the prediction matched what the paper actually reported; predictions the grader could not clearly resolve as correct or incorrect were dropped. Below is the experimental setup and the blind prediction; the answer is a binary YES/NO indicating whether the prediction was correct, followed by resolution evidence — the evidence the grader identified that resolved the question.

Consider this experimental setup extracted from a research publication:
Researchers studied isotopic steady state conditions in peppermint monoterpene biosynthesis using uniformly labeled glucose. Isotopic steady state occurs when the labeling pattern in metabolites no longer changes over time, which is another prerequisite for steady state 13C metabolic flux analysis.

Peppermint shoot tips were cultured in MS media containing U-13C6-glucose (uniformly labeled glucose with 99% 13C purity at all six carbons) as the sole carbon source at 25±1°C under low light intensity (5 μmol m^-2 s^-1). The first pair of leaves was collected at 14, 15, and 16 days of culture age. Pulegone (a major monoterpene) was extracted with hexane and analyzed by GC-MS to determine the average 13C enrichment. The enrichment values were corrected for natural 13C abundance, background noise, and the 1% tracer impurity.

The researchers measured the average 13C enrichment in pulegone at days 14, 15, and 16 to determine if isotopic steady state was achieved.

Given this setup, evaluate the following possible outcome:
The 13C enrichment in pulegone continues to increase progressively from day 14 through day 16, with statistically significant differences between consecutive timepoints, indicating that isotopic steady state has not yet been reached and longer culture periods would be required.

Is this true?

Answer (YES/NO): NO